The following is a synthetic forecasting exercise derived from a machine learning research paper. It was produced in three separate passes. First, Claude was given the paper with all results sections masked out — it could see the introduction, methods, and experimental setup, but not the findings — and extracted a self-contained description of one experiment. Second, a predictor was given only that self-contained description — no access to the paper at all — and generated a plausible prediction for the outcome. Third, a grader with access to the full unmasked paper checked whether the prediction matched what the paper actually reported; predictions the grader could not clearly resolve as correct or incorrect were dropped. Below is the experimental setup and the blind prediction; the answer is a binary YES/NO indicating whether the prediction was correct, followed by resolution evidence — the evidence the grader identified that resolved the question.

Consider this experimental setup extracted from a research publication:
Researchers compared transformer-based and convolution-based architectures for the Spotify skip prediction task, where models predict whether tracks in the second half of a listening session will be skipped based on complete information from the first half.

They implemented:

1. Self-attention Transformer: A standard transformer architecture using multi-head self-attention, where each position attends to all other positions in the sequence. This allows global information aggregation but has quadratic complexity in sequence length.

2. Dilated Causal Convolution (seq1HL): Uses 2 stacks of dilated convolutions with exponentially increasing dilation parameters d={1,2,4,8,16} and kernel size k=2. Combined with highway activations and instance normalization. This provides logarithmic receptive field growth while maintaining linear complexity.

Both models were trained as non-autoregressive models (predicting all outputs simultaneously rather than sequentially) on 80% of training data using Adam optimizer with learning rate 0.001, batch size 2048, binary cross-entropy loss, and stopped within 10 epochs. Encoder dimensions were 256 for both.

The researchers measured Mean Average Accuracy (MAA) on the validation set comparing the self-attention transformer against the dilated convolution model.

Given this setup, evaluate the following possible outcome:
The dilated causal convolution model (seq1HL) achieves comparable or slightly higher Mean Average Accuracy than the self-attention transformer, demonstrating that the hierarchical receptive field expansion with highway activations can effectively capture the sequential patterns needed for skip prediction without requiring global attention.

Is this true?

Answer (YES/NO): YES